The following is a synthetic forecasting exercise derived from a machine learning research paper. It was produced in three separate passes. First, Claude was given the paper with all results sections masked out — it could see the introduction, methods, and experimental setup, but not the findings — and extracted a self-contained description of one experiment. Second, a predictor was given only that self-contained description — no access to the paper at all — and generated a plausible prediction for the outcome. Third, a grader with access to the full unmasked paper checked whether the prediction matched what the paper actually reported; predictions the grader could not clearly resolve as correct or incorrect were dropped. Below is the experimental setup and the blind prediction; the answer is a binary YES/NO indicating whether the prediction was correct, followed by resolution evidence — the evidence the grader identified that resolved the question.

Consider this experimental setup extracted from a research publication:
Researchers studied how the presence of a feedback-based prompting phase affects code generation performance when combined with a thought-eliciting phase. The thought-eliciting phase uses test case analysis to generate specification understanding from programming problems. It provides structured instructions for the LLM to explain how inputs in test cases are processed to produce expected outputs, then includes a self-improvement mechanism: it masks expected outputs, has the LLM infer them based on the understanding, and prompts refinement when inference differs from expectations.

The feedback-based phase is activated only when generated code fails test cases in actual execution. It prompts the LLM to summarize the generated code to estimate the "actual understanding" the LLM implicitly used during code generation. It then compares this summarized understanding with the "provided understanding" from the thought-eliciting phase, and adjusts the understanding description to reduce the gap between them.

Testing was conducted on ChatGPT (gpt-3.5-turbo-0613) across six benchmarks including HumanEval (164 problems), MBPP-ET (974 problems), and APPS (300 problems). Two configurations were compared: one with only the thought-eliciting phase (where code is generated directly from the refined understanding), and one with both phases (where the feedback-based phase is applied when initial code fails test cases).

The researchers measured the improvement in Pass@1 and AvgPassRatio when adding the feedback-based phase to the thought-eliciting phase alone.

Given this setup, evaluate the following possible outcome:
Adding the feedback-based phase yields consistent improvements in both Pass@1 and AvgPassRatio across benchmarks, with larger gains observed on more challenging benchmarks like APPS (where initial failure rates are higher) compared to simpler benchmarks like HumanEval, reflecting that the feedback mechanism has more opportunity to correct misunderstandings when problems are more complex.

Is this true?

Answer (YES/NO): YES